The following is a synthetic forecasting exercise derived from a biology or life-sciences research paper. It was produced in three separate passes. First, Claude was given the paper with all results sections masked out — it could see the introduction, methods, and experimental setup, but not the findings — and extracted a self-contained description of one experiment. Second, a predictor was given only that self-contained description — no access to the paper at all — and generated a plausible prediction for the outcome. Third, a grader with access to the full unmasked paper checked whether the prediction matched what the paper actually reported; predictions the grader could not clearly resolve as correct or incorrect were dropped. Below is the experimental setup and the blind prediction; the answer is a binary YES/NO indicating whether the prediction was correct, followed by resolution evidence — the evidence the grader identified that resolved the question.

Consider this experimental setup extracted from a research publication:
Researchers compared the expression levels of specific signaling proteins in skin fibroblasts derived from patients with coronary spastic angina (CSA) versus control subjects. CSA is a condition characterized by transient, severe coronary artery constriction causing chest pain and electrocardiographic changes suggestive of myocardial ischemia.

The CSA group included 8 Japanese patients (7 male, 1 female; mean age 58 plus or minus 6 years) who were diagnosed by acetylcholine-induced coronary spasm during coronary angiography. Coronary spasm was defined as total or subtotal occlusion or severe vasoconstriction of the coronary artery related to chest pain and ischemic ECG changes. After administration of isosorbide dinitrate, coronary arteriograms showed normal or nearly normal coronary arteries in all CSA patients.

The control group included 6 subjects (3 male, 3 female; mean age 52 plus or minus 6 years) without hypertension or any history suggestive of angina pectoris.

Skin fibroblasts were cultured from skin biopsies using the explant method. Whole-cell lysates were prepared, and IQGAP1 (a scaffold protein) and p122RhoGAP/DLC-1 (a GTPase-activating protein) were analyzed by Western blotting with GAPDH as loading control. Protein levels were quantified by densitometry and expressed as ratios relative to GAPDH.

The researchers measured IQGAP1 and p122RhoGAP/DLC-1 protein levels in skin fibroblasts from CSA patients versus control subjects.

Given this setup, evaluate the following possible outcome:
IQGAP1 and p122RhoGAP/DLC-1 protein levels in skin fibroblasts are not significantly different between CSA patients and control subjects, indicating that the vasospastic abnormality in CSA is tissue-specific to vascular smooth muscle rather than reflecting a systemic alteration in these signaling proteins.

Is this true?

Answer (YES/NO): NO